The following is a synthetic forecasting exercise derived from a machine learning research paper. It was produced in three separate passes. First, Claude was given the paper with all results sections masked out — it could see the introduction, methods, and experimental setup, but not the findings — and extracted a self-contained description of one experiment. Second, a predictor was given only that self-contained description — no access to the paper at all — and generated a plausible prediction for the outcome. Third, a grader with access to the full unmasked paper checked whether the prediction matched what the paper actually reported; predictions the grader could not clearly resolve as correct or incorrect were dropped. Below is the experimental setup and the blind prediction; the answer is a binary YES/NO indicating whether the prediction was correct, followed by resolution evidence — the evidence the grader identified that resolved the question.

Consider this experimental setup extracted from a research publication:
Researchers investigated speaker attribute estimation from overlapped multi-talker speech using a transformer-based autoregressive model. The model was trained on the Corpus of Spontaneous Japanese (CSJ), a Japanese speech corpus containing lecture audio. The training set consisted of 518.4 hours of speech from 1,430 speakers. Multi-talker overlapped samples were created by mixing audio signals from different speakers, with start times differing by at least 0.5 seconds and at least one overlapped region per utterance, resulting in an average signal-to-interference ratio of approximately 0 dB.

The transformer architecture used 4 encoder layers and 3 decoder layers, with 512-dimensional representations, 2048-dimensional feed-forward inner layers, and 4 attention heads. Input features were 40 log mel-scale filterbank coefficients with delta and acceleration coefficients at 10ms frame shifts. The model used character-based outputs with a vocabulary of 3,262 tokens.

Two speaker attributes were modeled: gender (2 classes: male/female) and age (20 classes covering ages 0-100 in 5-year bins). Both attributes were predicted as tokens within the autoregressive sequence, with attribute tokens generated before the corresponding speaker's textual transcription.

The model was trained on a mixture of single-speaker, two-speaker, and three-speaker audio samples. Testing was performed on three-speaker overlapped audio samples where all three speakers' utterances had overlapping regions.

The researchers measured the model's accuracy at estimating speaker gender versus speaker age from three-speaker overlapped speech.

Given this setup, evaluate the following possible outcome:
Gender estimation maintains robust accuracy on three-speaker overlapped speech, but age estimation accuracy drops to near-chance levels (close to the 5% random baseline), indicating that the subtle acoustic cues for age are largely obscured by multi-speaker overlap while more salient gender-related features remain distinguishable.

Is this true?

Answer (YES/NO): NO